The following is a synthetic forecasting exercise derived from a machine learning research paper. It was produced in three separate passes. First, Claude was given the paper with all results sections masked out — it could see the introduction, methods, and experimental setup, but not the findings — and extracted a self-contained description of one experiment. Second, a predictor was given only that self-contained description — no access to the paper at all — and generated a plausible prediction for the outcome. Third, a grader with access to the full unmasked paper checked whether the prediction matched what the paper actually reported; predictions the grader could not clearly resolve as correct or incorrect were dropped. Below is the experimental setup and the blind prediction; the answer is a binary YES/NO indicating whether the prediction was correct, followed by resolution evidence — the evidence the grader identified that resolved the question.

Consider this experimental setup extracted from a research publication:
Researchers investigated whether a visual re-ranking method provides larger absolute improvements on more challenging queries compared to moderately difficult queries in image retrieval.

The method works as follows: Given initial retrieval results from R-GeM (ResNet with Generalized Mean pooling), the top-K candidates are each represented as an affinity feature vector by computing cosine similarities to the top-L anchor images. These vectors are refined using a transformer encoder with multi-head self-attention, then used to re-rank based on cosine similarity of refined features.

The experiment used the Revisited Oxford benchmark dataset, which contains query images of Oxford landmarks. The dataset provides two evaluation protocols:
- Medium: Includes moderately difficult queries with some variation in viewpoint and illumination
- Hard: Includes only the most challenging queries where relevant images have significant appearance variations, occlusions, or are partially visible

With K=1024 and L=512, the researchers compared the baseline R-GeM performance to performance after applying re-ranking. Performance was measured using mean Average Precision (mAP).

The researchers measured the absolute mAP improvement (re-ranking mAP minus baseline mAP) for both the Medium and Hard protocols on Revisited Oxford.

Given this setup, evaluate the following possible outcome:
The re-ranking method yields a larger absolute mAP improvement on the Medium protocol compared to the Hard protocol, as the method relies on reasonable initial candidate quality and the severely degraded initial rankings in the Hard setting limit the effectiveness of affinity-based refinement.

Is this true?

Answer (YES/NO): NO